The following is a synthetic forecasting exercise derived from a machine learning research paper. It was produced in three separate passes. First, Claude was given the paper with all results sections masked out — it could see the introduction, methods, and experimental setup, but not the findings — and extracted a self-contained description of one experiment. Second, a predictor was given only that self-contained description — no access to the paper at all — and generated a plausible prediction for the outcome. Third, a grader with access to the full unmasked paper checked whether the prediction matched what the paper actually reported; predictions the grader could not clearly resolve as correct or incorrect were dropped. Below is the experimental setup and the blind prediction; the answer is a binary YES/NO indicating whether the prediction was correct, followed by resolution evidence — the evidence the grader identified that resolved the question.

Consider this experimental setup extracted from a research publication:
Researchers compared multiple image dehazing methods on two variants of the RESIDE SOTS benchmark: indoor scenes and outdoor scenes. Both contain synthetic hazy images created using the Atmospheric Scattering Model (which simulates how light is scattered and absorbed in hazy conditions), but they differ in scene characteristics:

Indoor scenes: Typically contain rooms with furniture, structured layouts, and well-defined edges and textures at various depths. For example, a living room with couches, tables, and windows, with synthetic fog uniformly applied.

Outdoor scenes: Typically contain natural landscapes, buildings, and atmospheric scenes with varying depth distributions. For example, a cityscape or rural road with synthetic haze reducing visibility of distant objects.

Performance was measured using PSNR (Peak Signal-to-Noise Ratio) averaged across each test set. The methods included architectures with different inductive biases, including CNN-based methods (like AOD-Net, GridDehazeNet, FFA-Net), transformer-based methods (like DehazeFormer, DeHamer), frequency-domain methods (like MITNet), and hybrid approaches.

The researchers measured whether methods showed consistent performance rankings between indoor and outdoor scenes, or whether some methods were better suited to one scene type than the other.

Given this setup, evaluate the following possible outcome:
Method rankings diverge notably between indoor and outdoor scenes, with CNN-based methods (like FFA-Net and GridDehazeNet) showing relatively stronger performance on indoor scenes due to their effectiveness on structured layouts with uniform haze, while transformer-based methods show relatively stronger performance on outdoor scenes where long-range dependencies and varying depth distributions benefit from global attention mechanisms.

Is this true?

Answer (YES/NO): NO